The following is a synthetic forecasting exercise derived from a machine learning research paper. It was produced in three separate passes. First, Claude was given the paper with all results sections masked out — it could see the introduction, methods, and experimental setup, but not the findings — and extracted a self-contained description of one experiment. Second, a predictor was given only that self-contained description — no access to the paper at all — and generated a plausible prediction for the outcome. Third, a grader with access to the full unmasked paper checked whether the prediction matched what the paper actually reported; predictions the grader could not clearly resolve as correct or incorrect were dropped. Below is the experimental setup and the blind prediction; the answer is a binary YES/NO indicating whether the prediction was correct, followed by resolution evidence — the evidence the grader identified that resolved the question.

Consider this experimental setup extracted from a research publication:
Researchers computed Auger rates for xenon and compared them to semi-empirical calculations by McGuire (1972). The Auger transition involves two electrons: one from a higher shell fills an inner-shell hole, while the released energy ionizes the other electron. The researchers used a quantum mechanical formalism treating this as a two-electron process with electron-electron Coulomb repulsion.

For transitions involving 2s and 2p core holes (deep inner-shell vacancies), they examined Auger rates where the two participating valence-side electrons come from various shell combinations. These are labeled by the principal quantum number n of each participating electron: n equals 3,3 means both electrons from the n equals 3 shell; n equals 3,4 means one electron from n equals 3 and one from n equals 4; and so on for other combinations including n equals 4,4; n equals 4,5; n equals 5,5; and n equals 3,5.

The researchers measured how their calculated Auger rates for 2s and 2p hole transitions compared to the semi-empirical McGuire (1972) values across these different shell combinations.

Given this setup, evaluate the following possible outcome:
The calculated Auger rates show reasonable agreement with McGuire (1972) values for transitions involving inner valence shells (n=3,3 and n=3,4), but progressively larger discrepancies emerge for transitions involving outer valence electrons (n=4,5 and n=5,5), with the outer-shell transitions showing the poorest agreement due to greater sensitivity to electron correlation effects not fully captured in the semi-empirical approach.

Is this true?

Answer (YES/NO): NO